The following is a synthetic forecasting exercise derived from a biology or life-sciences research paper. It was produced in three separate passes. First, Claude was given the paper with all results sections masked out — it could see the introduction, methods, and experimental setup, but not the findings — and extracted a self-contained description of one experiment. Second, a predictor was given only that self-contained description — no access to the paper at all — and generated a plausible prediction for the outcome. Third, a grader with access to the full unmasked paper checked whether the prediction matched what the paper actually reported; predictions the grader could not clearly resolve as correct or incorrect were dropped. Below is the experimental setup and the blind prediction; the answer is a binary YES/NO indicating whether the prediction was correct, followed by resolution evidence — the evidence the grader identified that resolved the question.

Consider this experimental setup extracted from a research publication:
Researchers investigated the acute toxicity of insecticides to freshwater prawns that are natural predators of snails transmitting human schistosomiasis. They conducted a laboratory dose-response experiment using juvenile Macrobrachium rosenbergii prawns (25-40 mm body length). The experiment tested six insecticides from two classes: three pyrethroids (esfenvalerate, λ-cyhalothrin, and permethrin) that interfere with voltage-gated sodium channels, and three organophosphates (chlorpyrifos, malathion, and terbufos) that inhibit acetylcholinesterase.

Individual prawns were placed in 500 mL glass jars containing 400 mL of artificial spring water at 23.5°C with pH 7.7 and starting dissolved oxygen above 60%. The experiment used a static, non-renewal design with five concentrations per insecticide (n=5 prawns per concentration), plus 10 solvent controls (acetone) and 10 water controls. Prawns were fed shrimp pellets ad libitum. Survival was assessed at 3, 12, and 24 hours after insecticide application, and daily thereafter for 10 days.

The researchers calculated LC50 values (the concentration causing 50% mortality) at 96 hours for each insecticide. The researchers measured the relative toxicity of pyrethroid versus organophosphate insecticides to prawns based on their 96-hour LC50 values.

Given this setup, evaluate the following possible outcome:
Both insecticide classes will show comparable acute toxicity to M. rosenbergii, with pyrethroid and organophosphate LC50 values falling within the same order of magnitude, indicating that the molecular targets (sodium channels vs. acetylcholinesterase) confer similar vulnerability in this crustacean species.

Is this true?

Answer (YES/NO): NO